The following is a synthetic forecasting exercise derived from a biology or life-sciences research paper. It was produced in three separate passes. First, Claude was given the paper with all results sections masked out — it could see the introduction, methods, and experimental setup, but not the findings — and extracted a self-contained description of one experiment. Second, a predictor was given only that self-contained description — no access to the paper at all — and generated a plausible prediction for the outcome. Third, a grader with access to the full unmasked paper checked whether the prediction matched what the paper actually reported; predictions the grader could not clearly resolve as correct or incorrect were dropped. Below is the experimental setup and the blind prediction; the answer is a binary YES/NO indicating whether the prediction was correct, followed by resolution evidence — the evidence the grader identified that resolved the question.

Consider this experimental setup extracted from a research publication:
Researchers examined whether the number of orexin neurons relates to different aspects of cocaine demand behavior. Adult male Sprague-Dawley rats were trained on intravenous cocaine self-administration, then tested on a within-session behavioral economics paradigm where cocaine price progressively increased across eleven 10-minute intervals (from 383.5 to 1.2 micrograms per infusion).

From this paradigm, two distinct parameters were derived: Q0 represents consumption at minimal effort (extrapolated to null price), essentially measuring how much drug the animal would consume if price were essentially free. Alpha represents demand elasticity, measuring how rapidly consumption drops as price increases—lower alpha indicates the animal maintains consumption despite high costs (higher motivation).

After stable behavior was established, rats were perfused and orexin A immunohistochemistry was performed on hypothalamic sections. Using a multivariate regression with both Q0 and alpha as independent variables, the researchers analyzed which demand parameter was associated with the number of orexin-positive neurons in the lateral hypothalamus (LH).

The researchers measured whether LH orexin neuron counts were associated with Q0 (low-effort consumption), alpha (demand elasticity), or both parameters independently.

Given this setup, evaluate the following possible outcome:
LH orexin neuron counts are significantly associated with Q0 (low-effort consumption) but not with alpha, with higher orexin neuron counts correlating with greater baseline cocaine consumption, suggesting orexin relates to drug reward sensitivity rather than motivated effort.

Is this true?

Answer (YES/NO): NO